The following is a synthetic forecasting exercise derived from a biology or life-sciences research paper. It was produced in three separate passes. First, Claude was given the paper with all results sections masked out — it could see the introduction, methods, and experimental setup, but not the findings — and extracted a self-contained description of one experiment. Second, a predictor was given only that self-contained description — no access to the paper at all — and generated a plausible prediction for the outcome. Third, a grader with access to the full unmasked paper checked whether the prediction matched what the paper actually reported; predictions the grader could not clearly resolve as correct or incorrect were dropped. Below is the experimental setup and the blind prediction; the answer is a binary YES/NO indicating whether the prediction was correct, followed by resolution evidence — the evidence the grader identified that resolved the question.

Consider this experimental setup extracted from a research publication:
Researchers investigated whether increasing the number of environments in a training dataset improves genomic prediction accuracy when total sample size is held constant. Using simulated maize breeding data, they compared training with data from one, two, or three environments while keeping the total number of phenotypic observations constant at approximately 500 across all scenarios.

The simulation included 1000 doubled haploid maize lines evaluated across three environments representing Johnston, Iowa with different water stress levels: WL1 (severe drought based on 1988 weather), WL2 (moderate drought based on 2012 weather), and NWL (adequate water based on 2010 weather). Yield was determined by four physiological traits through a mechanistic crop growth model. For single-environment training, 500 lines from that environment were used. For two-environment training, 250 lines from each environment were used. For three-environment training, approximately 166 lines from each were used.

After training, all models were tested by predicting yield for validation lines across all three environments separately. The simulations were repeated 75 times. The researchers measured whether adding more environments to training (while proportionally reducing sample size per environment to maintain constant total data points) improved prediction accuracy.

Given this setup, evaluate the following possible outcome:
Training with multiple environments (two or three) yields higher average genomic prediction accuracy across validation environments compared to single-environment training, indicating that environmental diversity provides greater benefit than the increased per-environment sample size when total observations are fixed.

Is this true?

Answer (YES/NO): YES